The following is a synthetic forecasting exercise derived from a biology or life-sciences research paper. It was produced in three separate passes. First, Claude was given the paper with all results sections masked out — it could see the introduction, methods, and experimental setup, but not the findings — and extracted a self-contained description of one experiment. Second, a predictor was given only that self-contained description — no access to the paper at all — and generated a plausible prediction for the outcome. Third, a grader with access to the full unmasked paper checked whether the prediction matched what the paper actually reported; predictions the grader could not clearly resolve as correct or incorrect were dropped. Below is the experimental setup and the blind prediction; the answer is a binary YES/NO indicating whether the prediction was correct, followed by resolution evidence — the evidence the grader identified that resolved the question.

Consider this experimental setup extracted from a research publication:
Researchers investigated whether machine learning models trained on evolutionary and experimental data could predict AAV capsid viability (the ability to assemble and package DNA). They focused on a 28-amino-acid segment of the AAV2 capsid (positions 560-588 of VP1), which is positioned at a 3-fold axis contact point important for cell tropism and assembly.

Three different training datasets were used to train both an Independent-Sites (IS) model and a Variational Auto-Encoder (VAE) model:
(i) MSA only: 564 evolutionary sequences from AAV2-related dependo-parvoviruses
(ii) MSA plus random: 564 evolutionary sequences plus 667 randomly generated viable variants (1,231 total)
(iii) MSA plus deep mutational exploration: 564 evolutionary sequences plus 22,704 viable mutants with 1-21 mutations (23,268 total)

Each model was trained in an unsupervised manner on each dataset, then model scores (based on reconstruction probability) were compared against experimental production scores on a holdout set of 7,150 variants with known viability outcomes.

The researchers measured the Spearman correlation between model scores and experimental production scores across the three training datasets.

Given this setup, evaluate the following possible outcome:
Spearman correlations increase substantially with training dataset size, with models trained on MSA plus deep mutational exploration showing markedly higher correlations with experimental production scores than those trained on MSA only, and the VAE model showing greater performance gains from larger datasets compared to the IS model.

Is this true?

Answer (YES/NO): NO